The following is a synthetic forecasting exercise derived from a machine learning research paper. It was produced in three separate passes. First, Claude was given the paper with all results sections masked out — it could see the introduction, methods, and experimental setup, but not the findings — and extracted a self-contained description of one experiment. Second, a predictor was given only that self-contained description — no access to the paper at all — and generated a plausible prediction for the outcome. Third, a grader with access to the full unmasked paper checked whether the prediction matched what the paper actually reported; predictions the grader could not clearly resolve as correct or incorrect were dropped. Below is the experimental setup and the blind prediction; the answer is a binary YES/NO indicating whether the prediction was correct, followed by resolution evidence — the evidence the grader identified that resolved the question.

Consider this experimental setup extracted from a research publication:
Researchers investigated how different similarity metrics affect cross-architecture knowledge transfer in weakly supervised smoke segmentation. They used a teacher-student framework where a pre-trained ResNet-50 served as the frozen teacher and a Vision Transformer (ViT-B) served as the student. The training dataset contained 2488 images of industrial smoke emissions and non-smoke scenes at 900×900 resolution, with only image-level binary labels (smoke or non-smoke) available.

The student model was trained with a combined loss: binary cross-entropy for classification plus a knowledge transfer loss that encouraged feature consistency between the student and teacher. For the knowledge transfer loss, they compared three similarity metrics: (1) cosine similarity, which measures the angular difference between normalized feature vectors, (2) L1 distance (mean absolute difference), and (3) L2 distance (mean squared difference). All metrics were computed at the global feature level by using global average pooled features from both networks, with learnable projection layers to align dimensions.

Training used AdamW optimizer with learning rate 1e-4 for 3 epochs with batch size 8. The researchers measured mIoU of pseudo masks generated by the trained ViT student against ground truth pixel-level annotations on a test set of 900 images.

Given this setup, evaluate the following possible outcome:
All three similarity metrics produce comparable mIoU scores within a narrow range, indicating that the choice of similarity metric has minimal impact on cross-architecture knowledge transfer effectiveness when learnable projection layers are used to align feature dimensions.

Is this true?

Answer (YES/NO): NO